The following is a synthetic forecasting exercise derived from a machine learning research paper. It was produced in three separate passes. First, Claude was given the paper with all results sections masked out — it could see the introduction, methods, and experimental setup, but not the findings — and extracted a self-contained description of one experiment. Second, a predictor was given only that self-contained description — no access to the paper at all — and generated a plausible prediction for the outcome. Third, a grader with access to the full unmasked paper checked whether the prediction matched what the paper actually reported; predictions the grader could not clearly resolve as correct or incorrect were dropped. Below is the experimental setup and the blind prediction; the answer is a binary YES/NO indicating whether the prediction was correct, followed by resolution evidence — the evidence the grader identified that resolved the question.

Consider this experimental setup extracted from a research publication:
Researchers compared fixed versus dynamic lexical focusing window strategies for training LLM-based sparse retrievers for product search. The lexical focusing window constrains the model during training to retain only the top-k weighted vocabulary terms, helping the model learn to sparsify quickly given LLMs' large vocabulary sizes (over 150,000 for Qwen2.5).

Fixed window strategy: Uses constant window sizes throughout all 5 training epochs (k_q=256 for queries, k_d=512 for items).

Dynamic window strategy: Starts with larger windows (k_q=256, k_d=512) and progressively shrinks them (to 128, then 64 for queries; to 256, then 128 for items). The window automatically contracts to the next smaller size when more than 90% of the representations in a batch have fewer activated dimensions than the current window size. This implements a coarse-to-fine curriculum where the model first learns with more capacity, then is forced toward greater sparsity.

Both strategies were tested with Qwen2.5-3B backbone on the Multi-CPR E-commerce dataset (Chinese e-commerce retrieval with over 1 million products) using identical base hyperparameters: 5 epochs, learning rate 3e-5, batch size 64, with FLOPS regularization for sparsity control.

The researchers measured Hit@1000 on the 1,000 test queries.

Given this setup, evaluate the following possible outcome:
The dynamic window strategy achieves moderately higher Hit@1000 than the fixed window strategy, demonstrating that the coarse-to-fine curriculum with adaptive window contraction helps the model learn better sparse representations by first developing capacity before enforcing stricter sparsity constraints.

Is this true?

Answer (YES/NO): NO